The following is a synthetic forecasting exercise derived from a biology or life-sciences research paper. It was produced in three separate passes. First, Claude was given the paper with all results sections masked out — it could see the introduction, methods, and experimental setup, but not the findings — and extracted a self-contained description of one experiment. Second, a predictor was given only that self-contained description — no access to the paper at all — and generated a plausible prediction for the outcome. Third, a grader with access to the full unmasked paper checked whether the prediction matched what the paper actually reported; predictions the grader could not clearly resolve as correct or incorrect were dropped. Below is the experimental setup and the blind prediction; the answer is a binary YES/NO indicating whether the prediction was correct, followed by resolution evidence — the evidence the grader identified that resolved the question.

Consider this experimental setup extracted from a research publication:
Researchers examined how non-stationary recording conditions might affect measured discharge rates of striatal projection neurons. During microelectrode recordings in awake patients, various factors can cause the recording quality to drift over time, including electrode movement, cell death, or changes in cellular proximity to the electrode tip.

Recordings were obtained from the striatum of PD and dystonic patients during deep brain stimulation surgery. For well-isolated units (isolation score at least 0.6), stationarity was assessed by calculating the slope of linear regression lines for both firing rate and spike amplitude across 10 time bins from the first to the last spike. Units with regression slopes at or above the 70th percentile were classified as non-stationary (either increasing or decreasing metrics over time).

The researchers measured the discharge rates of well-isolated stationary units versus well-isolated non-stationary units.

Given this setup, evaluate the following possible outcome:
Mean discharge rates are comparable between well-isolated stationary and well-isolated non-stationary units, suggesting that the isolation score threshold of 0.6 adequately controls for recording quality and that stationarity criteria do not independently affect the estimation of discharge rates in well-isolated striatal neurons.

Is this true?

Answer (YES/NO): NO